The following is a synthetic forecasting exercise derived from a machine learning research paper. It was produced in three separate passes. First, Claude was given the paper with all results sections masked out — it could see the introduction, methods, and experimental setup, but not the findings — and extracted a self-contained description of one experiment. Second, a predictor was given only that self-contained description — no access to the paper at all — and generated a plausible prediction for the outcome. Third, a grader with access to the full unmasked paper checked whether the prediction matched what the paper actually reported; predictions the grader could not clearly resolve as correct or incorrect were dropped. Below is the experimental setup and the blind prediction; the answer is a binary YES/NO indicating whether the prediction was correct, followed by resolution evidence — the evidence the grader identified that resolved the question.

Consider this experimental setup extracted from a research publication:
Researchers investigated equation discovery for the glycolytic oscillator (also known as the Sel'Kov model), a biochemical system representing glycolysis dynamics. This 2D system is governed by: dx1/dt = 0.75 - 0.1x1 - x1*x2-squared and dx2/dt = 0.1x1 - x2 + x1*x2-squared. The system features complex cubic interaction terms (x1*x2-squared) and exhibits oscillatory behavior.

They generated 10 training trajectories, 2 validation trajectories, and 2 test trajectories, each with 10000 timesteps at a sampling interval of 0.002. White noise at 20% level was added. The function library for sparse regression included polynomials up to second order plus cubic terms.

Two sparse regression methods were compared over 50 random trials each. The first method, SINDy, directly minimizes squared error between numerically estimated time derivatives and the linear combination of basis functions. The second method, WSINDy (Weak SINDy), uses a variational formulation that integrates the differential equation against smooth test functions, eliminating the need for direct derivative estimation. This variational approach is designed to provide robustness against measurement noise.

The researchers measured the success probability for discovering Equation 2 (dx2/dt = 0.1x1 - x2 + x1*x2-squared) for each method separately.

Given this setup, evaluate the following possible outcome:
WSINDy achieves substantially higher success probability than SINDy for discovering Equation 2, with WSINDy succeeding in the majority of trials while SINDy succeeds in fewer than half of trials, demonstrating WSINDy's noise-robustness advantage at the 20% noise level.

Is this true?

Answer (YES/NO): NO